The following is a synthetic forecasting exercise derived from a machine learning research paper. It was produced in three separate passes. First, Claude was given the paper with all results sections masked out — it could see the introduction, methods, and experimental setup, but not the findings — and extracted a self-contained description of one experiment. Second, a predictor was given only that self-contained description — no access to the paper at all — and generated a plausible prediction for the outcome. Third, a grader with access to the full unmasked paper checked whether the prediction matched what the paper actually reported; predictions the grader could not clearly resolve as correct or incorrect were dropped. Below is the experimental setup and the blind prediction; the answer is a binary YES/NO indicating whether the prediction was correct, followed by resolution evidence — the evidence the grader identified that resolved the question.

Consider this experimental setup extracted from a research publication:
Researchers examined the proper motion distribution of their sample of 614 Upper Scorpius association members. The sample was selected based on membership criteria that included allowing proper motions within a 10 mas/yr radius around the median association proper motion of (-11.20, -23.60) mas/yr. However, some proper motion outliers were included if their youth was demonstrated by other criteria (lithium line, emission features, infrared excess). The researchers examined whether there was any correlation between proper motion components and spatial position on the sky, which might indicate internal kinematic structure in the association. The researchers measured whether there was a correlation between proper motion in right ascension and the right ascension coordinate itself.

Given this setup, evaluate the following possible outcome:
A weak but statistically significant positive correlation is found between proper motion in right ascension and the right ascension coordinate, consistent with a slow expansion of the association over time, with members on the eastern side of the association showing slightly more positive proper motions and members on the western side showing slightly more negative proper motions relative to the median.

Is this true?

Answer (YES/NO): YES